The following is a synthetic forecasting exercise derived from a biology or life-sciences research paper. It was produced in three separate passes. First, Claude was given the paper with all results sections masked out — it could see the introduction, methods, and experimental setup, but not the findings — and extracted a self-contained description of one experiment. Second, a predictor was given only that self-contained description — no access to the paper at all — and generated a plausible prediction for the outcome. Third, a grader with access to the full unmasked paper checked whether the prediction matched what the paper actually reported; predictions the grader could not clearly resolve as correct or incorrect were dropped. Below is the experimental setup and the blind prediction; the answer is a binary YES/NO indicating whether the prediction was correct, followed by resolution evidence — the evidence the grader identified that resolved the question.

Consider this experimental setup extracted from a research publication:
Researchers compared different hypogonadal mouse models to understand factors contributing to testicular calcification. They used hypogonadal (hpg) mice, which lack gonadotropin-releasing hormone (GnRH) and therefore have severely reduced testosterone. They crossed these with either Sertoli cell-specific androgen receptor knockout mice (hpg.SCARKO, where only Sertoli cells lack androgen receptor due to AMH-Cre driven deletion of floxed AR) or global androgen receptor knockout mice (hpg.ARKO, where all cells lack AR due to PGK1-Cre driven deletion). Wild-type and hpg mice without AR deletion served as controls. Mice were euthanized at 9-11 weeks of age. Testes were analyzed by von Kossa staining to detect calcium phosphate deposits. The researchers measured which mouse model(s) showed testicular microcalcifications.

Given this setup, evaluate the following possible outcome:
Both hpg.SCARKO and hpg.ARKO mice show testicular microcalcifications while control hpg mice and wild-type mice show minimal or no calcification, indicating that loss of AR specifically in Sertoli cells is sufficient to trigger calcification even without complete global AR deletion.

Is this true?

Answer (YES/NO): NO